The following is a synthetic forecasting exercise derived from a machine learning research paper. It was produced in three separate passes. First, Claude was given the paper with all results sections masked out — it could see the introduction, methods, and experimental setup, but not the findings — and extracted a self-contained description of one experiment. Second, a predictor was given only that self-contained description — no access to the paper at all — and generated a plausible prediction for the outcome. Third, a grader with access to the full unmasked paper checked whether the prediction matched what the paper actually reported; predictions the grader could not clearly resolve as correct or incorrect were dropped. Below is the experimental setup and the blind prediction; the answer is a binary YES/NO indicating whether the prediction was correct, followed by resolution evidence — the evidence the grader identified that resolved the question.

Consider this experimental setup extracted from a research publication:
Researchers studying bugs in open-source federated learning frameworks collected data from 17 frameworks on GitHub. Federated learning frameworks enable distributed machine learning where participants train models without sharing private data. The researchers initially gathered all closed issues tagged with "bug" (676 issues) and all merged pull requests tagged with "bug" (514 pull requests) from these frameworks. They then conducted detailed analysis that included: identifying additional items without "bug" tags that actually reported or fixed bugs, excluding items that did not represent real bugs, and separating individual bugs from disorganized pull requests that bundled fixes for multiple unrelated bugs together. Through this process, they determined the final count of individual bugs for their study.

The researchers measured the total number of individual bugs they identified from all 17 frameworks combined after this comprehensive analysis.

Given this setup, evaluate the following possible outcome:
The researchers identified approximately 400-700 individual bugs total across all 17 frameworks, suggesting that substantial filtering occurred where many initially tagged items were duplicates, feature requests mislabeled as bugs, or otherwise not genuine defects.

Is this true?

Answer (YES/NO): NO